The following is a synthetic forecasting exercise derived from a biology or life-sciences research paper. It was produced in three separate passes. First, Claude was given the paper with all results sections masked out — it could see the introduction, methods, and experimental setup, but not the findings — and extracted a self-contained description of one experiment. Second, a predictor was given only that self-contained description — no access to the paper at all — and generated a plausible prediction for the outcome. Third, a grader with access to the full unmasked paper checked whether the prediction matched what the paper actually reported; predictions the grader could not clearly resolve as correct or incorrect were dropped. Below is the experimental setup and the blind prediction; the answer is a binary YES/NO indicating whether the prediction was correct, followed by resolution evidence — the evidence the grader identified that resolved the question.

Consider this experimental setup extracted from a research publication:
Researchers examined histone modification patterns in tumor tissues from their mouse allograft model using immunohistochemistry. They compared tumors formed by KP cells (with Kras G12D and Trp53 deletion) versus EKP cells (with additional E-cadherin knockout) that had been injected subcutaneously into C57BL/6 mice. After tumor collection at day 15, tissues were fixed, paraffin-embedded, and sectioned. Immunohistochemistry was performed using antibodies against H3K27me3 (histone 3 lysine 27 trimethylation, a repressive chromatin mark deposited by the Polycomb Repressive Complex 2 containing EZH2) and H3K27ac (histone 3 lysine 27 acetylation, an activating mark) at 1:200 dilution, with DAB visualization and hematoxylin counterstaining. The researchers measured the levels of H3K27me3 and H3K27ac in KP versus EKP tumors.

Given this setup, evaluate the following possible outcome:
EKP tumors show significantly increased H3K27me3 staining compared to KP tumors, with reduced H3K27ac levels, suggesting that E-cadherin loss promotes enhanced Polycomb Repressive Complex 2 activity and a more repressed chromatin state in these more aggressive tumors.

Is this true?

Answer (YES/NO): NO